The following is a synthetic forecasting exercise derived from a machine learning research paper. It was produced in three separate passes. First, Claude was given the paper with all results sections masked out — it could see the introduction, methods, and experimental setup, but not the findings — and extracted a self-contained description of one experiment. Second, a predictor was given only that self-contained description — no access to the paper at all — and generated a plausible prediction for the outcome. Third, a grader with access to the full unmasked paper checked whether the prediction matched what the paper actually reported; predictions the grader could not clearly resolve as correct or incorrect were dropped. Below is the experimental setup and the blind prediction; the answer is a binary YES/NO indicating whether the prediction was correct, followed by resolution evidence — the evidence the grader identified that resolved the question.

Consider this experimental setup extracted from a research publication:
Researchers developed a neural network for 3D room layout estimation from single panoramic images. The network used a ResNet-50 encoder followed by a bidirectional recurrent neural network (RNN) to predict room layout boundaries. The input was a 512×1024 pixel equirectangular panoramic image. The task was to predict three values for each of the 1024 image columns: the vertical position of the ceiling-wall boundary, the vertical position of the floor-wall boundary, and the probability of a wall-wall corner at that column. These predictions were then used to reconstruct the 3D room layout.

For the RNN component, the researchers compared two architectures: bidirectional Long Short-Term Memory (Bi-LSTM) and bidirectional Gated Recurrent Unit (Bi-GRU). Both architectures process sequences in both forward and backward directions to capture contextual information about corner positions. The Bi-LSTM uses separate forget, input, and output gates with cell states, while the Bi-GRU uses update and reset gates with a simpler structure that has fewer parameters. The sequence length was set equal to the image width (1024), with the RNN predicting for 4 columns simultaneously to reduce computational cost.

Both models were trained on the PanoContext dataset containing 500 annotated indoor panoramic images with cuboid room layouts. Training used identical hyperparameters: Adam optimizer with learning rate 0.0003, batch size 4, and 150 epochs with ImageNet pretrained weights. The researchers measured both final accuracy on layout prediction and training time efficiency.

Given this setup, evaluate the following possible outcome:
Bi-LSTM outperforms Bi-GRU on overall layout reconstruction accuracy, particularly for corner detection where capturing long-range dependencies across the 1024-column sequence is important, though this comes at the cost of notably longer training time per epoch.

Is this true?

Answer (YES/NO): NO